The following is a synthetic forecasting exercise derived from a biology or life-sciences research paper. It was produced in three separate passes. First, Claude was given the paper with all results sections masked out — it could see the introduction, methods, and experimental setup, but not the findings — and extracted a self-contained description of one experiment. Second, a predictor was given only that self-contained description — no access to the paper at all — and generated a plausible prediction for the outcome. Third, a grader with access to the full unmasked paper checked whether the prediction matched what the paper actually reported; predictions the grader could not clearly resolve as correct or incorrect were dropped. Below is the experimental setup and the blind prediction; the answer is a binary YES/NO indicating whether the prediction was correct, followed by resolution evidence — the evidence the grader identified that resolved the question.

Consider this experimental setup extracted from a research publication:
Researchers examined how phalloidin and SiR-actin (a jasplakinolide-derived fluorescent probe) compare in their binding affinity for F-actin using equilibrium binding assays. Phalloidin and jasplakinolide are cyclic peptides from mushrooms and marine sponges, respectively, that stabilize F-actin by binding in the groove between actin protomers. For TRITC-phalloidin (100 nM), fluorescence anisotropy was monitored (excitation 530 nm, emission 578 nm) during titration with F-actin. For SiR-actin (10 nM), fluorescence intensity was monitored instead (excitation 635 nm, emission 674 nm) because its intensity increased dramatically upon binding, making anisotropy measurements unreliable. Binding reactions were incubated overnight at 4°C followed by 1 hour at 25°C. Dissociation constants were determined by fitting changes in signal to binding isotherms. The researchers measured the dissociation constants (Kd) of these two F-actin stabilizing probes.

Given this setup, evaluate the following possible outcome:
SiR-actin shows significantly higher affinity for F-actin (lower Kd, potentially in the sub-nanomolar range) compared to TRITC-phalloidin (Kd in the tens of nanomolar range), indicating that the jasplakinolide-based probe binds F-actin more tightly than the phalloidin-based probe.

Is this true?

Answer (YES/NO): NO